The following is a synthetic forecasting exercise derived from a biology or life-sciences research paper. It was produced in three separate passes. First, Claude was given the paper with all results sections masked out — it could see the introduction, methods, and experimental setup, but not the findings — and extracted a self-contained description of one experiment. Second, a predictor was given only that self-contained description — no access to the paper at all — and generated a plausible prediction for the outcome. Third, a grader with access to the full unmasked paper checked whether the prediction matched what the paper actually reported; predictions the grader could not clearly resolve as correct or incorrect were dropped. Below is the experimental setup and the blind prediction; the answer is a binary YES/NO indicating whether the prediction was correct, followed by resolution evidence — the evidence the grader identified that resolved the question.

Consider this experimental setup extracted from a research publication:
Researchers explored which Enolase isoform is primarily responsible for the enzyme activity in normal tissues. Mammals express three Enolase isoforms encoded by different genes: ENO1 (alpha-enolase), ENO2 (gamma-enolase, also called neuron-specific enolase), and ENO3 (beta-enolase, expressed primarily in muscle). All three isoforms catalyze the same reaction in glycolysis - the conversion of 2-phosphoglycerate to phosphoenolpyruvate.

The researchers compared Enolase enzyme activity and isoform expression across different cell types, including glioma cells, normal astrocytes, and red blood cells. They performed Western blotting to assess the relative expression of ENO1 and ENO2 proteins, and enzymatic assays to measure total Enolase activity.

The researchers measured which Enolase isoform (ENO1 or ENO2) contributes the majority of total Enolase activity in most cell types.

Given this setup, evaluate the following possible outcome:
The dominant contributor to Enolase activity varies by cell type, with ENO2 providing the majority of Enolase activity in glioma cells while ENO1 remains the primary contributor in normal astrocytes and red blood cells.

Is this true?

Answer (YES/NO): NO